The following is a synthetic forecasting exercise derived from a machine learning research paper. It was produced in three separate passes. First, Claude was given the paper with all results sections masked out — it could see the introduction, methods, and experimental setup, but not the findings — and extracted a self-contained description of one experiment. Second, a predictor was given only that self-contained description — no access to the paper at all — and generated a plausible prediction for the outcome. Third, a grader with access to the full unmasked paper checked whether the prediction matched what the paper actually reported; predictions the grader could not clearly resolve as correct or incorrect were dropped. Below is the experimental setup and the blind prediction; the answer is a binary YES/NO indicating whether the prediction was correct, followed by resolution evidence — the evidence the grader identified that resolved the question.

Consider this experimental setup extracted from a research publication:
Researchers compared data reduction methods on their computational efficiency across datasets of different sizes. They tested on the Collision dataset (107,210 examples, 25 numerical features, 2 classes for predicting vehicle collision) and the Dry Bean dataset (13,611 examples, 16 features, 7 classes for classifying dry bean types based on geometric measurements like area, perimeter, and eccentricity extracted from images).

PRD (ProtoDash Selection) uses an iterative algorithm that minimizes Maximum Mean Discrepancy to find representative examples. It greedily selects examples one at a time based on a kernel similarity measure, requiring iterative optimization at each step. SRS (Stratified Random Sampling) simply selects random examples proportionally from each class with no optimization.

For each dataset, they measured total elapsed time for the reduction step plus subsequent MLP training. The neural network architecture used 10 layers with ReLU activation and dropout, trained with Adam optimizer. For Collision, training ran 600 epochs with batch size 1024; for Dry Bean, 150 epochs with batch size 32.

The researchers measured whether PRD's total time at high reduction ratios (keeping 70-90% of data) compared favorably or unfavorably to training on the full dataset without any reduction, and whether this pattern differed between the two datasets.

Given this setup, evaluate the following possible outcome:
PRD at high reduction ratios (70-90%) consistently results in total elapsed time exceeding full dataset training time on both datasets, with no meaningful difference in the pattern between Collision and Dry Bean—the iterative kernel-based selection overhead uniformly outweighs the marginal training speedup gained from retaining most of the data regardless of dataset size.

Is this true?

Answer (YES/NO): NO